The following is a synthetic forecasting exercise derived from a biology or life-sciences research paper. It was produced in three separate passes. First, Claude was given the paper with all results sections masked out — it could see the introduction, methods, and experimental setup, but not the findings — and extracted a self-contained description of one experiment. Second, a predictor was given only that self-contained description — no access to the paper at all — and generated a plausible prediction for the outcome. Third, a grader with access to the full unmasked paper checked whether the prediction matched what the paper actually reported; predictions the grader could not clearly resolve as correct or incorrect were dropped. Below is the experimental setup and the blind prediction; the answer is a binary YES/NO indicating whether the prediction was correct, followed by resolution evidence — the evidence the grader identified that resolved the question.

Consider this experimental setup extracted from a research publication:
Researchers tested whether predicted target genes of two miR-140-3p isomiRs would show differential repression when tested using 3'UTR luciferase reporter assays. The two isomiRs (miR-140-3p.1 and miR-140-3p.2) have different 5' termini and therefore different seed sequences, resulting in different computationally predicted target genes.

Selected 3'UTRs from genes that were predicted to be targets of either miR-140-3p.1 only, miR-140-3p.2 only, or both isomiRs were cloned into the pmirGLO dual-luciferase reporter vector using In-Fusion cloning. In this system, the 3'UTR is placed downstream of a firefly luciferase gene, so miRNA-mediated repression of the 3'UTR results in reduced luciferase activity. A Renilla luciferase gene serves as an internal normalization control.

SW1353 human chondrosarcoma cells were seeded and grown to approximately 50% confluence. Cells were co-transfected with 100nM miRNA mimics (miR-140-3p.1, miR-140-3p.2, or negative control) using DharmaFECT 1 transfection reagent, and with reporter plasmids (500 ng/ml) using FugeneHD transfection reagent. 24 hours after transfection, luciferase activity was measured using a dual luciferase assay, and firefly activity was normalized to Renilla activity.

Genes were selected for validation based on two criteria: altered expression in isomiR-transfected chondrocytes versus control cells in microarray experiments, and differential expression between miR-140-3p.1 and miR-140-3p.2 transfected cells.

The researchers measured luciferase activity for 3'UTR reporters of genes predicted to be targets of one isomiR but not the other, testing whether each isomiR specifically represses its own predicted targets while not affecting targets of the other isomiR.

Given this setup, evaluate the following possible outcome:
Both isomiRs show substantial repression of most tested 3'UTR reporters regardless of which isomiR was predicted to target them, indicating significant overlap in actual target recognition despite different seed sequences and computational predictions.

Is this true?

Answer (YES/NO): NO